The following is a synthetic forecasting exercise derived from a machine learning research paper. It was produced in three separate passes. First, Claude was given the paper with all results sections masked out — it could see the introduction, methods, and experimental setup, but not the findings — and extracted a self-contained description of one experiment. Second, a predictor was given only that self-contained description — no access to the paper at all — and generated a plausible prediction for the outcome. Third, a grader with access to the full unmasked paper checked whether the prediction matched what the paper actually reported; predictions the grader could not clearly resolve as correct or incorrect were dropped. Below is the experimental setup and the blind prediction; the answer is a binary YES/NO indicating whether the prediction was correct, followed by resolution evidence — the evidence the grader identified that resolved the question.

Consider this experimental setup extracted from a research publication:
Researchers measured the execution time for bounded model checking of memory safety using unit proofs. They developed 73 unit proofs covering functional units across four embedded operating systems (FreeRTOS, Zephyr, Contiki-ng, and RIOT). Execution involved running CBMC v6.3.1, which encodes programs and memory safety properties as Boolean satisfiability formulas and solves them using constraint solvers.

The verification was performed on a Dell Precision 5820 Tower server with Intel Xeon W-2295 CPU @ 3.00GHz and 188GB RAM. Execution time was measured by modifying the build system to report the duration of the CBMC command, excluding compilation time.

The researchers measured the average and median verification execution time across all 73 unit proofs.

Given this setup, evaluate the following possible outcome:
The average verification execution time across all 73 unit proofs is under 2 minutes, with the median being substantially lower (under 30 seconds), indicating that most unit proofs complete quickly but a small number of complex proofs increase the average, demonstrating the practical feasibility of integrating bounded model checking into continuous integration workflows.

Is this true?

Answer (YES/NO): YES